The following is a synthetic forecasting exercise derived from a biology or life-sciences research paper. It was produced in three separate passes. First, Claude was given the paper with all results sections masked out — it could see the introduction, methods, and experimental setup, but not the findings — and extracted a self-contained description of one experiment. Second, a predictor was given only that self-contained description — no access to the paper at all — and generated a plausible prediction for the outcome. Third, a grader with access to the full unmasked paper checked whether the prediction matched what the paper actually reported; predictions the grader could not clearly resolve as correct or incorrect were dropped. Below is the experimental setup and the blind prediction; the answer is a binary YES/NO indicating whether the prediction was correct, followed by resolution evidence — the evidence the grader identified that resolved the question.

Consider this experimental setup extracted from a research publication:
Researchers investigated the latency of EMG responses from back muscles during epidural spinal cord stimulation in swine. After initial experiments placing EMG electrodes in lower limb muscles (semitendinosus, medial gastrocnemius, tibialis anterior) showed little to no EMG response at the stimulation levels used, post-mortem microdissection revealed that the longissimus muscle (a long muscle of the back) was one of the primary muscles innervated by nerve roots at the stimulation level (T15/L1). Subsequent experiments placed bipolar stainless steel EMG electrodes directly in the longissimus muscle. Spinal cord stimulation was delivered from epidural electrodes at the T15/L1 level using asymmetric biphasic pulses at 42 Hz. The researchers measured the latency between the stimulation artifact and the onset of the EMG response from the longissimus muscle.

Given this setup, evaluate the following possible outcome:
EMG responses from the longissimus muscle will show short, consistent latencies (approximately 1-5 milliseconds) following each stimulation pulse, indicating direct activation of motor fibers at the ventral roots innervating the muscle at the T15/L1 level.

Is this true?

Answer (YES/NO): YES